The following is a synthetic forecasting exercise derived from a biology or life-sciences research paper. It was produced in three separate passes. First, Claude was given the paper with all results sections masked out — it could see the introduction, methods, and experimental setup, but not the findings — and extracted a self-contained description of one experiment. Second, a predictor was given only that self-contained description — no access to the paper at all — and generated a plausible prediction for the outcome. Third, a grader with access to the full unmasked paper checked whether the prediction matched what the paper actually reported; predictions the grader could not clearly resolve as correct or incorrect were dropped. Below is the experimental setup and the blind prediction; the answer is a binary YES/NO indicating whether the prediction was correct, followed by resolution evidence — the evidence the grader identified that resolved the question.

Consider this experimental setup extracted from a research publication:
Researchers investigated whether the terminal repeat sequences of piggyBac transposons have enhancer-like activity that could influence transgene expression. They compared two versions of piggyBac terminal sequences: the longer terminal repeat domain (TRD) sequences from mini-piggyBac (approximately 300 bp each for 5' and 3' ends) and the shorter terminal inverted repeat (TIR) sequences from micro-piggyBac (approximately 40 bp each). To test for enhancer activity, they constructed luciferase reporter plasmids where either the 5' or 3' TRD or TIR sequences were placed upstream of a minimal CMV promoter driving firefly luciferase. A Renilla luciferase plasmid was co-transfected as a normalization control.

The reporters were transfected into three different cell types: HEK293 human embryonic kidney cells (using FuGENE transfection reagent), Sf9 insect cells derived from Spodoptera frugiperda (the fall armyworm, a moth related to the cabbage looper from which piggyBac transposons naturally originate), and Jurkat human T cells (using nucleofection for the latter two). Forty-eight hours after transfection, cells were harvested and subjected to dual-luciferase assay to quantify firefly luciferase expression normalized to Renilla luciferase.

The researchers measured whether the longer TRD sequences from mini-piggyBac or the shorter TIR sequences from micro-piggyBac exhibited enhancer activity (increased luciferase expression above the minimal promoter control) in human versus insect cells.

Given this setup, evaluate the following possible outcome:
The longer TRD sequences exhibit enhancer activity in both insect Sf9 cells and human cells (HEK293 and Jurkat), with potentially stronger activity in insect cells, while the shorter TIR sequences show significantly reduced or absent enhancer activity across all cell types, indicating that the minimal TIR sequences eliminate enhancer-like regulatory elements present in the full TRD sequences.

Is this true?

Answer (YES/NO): NO